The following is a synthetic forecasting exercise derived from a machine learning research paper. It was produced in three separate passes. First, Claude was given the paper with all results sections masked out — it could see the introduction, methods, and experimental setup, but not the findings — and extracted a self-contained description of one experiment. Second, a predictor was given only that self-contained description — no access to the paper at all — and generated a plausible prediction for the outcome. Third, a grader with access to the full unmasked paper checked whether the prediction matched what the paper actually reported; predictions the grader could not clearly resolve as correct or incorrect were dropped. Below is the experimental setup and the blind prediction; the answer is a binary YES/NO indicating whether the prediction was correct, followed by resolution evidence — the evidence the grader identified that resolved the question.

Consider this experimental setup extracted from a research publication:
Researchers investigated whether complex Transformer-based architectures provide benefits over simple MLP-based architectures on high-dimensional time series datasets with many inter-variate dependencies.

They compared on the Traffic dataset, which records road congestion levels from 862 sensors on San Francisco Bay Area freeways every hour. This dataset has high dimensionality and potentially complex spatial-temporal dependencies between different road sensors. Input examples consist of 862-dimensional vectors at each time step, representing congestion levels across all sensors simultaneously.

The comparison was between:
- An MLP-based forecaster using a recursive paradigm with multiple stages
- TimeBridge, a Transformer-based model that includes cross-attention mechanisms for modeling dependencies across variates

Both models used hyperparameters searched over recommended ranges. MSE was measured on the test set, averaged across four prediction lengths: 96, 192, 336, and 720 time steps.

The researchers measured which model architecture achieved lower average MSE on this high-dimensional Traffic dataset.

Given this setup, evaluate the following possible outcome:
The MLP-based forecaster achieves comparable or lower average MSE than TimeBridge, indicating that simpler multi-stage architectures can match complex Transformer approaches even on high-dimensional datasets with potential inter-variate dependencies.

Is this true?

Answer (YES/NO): NO